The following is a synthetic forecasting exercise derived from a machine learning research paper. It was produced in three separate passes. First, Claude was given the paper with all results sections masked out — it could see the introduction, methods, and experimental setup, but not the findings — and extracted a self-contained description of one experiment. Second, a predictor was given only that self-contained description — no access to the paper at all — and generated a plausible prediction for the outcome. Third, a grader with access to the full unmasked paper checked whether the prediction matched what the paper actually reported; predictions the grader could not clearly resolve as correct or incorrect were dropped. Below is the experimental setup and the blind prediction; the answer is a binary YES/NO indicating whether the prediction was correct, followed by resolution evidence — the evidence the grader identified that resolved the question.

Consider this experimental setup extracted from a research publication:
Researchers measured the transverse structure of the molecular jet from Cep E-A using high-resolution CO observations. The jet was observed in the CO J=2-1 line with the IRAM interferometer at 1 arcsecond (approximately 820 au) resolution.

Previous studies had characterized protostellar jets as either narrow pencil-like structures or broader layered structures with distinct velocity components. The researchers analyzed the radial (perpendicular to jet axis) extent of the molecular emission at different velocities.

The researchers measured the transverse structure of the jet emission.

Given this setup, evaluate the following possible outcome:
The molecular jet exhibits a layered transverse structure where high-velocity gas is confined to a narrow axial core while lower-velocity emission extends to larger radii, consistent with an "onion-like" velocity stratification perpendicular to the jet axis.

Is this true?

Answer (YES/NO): YES